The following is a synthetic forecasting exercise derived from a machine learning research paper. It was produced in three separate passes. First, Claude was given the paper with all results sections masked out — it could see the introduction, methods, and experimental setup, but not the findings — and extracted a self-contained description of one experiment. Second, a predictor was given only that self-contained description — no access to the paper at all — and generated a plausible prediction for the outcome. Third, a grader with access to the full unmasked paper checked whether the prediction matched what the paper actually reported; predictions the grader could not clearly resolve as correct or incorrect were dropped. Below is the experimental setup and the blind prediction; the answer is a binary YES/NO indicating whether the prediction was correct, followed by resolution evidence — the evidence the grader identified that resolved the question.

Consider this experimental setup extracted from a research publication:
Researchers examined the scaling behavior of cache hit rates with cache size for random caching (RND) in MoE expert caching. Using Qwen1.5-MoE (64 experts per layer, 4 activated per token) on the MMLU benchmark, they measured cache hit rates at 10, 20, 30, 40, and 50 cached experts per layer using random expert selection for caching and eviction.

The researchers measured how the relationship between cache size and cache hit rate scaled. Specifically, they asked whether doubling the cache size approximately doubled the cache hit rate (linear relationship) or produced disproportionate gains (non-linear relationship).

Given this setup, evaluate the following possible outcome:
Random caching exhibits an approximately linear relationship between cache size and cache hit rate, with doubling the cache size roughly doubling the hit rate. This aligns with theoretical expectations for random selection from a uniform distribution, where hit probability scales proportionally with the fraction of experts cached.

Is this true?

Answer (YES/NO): YES